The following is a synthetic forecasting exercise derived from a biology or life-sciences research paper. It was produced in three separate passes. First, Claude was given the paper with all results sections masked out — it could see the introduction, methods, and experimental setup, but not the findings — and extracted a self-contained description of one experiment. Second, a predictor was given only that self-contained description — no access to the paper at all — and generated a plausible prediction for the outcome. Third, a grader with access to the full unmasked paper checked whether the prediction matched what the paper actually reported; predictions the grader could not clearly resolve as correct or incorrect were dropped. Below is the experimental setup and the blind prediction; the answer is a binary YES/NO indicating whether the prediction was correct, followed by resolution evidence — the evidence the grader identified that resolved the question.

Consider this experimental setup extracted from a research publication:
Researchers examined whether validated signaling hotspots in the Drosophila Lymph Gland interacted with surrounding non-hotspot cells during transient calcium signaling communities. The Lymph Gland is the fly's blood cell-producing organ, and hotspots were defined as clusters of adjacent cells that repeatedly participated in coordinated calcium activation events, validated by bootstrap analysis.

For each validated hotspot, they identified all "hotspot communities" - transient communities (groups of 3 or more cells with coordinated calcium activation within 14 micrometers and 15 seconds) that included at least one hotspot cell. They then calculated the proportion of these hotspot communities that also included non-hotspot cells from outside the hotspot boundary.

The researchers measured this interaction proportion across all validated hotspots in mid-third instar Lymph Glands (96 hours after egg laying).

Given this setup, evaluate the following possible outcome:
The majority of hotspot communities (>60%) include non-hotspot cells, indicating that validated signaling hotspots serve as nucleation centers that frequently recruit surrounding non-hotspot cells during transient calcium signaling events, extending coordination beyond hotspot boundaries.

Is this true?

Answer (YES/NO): YES